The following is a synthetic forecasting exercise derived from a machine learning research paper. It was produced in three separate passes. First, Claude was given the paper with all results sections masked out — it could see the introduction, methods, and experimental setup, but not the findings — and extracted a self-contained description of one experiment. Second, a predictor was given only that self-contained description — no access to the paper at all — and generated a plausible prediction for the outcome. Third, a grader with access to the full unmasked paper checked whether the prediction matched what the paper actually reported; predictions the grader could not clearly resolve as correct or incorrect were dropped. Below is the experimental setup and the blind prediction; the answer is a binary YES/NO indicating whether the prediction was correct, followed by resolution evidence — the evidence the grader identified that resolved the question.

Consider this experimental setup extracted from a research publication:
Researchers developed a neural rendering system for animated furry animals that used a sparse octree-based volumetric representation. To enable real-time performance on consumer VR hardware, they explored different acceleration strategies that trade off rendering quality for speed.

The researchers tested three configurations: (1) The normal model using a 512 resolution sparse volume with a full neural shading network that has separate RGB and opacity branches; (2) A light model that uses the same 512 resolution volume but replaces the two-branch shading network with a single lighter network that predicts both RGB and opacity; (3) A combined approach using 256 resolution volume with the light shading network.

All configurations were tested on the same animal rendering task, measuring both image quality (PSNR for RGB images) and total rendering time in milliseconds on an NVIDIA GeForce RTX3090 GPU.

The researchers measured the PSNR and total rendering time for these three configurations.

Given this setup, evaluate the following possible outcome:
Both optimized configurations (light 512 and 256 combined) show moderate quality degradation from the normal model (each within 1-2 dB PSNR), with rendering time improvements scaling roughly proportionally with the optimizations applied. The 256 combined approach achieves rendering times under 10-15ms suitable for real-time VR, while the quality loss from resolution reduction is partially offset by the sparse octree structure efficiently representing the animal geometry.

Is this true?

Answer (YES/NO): NO